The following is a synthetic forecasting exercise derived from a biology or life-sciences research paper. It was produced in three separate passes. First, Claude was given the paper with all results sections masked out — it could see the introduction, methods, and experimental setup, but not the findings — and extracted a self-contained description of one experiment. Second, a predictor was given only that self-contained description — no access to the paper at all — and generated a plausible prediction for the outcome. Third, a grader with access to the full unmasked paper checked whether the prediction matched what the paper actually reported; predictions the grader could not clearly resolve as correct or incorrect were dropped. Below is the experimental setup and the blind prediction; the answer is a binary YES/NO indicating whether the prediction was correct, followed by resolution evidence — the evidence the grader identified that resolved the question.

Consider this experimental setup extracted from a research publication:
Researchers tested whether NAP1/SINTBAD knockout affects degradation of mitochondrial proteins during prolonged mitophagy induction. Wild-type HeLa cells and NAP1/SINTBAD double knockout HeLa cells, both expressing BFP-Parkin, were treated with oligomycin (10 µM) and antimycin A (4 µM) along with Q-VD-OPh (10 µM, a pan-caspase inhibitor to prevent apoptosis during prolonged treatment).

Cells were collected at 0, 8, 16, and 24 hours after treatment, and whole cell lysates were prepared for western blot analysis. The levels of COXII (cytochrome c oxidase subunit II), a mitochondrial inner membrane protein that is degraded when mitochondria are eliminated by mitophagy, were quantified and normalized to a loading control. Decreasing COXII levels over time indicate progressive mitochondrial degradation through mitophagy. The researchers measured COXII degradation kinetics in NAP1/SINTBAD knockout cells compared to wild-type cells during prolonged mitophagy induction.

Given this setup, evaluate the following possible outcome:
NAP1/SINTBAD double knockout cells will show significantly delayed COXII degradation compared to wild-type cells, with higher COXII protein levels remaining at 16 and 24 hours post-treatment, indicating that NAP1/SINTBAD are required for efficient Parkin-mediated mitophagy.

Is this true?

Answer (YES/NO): NO